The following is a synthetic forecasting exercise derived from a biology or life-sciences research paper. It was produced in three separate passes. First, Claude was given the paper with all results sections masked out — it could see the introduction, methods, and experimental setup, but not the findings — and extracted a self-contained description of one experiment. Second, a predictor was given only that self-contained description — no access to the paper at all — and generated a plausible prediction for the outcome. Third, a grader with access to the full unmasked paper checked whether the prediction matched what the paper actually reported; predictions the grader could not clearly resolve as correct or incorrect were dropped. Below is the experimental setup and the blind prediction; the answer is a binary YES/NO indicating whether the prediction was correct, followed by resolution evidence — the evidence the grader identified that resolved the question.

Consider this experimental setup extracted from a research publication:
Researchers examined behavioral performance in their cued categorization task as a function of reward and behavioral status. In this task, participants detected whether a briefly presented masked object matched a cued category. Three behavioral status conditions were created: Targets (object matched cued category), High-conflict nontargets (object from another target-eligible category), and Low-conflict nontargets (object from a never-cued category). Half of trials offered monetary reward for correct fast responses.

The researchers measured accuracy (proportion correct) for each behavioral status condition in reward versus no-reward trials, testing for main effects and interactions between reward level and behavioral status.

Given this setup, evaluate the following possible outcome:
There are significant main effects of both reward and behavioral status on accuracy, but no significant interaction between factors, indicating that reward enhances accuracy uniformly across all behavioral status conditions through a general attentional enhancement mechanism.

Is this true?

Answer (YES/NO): NO